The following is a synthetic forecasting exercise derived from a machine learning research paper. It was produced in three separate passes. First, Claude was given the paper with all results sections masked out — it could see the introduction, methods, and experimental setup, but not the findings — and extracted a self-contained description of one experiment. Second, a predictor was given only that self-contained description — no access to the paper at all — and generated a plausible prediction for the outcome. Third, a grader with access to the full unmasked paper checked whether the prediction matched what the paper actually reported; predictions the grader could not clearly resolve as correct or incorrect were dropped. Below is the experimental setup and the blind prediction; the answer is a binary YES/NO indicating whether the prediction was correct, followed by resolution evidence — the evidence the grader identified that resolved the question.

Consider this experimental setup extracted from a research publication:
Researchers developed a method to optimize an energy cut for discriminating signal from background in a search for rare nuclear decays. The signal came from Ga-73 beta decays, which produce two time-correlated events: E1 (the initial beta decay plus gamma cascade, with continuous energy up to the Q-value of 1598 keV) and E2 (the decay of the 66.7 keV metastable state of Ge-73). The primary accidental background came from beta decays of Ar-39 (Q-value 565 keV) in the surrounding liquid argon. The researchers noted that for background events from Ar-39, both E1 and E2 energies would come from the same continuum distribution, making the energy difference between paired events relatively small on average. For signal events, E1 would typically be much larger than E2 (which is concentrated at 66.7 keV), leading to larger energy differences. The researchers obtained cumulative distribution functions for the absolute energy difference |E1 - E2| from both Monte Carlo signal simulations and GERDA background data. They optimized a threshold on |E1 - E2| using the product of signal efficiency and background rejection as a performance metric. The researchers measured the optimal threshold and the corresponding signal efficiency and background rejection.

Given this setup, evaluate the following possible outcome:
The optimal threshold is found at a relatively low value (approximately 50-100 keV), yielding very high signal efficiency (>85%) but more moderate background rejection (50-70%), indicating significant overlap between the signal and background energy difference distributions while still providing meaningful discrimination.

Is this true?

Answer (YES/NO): NO